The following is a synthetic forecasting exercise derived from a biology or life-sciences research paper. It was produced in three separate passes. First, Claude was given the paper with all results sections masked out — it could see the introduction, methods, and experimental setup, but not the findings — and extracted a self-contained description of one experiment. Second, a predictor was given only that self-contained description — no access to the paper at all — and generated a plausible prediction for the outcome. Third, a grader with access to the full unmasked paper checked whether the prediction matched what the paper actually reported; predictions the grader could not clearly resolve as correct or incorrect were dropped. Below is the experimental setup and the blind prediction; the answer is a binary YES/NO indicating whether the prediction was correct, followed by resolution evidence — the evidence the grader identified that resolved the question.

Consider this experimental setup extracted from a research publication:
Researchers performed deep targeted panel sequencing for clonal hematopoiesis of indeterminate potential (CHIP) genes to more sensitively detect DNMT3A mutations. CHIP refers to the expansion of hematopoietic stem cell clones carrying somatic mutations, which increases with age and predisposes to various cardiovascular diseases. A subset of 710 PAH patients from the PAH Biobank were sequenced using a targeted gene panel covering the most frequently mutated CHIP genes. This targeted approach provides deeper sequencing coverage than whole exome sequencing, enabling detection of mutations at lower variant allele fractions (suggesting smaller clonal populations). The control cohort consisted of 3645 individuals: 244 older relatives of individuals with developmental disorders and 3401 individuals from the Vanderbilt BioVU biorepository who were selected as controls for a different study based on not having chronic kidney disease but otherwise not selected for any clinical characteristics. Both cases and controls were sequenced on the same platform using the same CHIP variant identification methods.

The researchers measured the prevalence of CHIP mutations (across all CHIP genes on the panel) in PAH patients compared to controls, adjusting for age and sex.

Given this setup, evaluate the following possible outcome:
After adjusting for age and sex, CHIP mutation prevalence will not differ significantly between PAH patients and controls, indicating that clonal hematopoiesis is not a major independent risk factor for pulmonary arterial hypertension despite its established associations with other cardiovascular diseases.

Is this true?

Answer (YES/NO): NO